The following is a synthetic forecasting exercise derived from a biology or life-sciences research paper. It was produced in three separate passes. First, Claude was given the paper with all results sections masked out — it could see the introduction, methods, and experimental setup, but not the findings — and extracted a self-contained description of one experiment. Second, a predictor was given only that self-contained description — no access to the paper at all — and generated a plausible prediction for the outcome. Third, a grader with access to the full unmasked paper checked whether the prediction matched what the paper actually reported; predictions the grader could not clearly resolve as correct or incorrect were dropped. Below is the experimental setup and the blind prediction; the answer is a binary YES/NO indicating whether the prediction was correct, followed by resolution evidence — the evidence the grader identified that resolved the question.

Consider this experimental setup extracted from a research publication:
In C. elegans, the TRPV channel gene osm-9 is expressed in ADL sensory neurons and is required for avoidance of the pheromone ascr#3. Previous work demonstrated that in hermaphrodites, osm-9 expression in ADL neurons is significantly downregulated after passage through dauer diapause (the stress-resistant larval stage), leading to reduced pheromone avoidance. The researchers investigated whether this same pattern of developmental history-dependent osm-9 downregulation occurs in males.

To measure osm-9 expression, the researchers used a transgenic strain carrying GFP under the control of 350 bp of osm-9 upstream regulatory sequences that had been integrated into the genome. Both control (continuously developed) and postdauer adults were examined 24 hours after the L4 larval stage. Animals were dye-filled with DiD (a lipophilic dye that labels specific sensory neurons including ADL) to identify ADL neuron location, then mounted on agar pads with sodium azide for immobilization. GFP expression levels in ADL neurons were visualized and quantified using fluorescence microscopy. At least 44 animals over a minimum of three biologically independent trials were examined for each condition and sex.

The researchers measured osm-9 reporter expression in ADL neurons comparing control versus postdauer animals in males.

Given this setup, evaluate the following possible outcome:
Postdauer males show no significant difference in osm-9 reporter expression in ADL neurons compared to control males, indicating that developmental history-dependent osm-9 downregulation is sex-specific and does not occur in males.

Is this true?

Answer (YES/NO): YES